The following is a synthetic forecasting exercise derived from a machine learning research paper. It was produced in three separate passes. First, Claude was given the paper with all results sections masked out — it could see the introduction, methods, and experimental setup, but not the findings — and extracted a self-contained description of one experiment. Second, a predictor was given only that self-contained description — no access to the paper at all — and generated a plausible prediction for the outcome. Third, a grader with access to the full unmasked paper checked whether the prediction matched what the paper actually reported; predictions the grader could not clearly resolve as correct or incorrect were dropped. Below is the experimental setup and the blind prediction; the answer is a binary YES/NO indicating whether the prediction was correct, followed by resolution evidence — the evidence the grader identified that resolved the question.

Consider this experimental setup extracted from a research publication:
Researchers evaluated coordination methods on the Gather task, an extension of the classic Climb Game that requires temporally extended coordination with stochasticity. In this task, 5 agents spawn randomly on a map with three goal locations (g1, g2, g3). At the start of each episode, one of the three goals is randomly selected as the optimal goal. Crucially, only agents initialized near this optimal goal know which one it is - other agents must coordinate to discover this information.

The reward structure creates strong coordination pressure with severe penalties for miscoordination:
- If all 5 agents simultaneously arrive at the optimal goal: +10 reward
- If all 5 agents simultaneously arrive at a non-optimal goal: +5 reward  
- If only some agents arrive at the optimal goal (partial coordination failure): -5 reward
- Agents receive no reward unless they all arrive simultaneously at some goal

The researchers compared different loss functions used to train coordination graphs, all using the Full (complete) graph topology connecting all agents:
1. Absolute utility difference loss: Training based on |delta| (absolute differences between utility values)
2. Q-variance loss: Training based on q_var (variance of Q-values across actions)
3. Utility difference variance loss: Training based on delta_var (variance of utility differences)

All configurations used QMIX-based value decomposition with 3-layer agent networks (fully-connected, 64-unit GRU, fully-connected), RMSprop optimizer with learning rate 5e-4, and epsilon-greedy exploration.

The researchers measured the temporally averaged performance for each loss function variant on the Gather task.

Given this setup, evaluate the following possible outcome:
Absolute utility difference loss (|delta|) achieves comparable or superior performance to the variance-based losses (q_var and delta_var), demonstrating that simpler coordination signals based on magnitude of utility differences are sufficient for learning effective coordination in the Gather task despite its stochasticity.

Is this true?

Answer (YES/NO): NO